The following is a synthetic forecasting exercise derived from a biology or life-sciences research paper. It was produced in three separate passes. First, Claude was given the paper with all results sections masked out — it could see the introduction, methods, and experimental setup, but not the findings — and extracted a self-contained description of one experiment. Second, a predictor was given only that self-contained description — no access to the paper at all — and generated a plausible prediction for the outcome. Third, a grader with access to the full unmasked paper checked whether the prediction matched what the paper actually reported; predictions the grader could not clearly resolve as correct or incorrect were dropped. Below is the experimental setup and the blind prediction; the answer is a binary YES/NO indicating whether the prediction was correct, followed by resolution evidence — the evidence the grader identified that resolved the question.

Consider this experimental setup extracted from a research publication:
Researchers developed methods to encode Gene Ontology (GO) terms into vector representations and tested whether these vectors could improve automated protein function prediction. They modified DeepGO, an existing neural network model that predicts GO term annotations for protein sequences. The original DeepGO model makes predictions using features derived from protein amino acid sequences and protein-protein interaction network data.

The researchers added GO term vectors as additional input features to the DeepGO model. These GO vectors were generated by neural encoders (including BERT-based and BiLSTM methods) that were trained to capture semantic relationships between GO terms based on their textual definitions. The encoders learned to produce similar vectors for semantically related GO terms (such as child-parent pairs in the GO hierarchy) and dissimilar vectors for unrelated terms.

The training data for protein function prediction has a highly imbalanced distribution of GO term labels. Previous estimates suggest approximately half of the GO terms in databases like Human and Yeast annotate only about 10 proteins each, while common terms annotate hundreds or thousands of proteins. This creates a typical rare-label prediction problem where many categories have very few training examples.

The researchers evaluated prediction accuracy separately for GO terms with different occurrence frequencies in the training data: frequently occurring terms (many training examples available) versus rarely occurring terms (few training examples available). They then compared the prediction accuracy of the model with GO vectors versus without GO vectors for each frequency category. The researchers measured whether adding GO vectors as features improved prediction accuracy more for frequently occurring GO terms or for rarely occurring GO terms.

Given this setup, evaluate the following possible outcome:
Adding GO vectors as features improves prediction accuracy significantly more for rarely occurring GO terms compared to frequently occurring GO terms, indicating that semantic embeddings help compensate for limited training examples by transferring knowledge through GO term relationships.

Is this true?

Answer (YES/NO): YES